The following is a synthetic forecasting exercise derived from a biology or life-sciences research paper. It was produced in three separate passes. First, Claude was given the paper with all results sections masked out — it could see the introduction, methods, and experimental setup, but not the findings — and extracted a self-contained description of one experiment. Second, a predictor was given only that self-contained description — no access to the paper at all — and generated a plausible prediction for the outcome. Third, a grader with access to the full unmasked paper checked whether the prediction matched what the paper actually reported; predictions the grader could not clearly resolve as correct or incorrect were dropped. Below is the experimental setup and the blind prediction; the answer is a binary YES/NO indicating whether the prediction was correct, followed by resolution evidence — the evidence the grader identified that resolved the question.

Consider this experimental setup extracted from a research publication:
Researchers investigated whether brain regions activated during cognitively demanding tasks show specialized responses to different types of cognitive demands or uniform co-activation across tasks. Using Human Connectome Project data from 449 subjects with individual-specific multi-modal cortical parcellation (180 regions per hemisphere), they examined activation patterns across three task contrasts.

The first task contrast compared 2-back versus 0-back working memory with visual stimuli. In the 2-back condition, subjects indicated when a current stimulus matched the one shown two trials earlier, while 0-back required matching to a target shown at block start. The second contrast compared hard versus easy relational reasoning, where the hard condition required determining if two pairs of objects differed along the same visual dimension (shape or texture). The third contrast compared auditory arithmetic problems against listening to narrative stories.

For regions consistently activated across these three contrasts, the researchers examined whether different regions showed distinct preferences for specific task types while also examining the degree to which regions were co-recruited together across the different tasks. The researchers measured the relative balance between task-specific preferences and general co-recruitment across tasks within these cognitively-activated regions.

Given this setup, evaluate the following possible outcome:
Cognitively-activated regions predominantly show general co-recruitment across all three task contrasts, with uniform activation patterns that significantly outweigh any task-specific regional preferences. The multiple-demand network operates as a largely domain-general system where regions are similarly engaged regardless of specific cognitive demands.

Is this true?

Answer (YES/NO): NO